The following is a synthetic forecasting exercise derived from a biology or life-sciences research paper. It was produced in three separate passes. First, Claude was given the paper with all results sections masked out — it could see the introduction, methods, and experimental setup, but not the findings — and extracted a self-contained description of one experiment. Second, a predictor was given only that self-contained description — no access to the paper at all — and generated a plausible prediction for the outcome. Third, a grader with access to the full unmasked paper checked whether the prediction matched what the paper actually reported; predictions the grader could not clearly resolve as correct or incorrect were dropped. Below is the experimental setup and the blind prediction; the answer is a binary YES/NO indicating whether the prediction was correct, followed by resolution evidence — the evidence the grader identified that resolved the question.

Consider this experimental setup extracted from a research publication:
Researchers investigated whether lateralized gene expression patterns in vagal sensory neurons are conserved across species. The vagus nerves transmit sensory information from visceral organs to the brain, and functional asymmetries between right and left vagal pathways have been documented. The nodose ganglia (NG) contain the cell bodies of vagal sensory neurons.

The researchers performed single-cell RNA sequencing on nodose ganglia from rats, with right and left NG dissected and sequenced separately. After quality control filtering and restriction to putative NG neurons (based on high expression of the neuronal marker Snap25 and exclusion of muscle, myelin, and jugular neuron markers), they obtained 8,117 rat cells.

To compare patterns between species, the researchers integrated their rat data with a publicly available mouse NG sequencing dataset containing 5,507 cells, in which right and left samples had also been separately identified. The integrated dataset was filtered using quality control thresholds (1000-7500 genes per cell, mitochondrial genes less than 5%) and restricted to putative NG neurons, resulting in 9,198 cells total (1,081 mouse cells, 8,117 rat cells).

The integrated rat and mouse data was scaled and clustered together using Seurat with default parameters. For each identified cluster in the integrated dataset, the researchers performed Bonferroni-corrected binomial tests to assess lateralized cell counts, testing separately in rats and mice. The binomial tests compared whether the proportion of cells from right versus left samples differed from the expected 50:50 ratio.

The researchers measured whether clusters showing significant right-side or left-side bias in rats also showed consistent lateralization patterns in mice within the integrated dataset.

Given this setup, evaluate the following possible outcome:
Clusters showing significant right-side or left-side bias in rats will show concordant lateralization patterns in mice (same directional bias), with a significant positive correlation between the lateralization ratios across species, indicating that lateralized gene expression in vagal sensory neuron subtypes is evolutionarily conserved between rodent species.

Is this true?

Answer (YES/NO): NO